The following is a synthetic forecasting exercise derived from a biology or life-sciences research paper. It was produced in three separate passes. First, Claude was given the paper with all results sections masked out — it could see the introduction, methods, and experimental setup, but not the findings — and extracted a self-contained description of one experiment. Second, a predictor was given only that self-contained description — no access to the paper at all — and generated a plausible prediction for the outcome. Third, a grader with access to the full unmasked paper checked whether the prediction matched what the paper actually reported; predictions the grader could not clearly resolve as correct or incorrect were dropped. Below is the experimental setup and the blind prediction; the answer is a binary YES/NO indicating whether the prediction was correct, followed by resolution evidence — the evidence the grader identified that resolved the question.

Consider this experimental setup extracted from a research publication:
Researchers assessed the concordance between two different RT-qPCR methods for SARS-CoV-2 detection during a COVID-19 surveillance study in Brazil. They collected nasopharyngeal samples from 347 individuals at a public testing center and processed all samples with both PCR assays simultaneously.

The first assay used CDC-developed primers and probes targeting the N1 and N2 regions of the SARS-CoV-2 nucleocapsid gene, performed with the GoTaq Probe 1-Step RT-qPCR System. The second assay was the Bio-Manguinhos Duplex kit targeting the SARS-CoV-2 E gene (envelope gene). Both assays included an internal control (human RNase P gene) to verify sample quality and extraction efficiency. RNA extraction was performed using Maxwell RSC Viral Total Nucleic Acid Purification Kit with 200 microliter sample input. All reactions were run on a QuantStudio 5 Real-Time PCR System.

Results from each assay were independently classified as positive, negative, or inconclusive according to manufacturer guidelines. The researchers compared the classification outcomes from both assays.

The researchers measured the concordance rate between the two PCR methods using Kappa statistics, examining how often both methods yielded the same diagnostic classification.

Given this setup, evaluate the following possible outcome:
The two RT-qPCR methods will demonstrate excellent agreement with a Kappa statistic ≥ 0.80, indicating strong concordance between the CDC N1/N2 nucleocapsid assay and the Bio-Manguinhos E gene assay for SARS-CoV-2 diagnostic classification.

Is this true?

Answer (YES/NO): YES